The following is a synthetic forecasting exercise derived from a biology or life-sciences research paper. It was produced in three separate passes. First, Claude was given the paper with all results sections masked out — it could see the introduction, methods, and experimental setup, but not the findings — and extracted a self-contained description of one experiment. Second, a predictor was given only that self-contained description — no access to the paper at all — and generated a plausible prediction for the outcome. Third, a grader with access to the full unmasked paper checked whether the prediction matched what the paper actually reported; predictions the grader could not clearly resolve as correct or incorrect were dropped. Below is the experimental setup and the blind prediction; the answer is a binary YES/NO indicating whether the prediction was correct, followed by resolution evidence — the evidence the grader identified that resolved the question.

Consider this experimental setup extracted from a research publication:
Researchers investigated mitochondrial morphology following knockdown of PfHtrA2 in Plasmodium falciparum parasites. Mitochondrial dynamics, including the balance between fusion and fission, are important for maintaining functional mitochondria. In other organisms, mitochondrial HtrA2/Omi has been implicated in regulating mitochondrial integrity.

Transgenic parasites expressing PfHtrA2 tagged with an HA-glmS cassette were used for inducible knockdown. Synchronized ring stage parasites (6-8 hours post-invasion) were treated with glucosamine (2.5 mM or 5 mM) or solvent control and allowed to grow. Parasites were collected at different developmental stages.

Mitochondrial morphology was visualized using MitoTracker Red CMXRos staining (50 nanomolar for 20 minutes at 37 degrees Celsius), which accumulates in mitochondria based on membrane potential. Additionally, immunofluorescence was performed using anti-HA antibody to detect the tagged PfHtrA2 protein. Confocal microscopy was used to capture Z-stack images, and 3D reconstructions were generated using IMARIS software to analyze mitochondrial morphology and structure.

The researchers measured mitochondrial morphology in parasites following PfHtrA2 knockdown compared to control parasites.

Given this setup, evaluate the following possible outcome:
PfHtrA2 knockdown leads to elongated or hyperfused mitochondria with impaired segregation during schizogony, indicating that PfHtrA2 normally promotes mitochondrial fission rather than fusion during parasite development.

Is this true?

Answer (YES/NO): NO